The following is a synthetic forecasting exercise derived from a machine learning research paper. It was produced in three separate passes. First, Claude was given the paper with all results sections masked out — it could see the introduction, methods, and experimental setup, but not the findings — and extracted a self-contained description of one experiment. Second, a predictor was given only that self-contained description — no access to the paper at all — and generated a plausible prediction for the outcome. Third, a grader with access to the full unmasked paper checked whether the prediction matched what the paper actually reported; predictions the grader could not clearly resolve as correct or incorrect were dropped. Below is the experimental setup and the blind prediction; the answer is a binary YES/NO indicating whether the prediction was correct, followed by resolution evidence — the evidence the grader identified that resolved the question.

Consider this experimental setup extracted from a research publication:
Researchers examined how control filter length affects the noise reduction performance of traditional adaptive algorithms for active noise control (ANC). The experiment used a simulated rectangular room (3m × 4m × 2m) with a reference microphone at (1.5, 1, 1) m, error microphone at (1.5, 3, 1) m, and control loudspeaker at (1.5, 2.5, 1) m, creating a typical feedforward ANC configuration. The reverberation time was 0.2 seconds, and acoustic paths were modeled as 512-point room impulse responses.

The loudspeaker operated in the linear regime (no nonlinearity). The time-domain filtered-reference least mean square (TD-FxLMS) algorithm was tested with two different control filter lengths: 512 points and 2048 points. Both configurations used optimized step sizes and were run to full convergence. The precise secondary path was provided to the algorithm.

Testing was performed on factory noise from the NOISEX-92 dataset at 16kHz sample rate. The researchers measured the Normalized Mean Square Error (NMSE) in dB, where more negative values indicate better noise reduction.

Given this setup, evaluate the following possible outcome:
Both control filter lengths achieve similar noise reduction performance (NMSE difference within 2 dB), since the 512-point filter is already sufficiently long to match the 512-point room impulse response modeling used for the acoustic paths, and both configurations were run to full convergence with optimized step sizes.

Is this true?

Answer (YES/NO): NO